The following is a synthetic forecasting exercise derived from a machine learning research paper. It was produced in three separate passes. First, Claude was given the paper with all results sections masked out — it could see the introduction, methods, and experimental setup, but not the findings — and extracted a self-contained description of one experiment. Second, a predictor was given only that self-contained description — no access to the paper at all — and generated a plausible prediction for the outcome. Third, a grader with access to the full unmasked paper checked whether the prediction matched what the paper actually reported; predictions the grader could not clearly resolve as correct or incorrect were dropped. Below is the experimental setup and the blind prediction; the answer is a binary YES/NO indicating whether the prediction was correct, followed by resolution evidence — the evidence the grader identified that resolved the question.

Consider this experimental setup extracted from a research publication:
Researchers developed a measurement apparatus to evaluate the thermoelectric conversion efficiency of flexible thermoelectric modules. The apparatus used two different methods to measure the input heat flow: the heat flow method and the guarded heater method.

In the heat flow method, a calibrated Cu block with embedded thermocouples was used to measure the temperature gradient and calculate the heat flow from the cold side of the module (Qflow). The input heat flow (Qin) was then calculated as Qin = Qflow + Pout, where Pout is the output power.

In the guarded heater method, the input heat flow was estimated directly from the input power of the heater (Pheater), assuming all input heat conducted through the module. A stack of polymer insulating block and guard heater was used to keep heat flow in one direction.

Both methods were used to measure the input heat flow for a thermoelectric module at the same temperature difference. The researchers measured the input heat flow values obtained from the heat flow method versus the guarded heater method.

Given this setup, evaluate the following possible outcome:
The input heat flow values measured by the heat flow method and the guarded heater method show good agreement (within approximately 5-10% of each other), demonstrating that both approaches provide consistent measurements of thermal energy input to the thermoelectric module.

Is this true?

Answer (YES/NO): YES